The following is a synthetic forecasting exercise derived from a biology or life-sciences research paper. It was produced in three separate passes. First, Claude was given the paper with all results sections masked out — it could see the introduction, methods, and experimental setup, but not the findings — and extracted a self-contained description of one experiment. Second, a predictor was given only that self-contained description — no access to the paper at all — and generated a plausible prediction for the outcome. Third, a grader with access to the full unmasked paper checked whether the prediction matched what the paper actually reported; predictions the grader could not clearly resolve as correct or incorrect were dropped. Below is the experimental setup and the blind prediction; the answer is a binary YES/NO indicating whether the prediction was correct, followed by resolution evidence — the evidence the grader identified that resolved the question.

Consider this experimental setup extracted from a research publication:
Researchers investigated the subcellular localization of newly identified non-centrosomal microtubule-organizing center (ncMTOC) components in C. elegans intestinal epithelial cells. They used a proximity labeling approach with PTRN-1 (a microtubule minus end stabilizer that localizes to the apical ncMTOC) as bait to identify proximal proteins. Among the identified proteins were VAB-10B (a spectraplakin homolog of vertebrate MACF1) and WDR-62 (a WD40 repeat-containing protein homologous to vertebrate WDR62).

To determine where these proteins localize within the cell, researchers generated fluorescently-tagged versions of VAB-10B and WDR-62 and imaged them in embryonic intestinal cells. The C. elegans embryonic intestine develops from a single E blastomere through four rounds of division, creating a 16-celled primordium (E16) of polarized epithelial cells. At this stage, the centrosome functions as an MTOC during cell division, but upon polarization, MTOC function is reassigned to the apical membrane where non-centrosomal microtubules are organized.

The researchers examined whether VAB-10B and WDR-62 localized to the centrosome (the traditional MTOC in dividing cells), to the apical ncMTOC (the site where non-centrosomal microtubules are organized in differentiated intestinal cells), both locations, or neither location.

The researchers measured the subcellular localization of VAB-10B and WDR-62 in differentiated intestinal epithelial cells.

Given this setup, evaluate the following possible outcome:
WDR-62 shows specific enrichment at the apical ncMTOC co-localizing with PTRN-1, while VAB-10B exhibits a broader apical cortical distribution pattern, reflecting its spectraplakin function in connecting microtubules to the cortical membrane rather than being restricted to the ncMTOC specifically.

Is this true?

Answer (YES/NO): NO